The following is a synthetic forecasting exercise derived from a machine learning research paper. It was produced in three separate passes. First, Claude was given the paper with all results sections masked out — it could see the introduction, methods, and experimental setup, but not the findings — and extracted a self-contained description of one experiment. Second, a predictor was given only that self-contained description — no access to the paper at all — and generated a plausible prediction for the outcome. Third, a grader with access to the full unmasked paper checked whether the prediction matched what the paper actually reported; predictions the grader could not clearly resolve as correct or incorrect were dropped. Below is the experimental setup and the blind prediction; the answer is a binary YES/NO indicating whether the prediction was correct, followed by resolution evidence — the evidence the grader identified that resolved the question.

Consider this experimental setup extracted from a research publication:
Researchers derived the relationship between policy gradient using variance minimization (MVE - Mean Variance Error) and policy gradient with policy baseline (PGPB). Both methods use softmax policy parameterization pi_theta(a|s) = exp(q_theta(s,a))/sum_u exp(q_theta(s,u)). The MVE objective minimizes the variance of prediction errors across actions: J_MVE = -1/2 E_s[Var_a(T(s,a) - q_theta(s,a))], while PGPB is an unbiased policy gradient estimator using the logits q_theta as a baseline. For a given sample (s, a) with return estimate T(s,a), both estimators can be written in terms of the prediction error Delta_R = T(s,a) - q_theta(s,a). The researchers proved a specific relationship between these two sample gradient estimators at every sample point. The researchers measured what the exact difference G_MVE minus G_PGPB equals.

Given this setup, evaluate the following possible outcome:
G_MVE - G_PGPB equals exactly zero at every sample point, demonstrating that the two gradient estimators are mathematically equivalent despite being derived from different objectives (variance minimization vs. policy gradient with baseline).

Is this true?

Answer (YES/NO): NO